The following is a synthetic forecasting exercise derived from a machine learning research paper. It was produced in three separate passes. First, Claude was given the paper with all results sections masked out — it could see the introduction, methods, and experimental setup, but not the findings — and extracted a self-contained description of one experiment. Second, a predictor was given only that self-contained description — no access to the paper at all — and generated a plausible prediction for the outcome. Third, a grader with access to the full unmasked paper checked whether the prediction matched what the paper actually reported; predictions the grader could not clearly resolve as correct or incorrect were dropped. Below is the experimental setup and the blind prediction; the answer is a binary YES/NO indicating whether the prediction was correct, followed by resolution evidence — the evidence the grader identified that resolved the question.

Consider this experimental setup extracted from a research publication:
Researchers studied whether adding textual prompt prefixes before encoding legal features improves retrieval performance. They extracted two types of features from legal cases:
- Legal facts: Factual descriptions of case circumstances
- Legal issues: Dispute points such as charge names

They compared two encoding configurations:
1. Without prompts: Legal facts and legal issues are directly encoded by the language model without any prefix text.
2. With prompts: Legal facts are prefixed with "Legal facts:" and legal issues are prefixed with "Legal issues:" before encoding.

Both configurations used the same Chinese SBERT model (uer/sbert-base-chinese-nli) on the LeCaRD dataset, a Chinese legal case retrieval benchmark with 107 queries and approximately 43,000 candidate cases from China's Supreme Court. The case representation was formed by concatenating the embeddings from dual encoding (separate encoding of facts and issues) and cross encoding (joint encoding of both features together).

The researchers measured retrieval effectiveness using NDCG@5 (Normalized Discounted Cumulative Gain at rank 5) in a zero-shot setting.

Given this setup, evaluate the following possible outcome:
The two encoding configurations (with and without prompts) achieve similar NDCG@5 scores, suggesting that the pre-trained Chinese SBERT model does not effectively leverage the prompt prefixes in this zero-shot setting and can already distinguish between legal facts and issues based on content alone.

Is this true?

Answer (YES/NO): NO